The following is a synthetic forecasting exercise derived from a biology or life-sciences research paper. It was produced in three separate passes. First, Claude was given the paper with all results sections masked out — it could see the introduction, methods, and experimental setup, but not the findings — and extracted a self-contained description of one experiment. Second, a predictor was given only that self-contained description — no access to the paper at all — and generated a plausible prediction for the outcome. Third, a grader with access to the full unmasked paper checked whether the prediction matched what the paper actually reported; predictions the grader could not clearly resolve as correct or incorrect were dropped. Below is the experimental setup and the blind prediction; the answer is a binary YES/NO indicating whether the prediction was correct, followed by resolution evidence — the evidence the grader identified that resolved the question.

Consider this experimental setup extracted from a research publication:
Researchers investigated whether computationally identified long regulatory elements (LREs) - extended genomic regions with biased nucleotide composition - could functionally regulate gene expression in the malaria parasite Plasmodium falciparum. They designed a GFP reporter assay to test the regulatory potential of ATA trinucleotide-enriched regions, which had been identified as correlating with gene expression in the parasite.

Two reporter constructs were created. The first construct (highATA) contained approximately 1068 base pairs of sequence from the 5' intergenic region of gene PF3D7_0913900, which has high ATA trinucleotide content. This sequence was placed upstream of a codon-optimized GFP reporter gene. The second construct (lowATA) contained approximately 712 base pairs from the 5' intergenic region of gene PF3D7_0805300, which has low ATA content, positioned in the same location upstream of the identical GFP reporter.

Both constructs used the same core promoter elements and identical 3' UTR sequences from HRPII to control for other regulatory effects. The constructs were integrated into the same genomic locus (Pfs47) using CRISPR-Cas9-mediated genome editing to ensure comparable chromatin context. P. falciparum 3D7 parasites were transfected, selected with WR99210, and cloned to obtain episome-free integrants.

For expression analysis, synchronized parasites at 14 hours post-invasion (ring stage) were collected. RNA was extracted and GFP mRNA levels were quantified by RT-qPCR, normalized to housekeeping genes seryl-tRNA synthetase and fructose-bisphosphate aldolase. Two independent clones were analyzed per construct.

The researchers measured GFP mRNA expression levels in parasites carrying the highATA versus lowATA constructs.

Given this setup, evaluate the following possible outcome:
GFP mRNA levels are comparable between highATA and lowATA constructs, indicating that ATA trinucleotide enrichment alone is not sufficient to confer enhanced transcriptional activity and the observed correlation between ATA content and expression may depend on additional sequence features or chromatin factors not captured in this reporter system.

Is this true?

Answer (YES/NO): NO